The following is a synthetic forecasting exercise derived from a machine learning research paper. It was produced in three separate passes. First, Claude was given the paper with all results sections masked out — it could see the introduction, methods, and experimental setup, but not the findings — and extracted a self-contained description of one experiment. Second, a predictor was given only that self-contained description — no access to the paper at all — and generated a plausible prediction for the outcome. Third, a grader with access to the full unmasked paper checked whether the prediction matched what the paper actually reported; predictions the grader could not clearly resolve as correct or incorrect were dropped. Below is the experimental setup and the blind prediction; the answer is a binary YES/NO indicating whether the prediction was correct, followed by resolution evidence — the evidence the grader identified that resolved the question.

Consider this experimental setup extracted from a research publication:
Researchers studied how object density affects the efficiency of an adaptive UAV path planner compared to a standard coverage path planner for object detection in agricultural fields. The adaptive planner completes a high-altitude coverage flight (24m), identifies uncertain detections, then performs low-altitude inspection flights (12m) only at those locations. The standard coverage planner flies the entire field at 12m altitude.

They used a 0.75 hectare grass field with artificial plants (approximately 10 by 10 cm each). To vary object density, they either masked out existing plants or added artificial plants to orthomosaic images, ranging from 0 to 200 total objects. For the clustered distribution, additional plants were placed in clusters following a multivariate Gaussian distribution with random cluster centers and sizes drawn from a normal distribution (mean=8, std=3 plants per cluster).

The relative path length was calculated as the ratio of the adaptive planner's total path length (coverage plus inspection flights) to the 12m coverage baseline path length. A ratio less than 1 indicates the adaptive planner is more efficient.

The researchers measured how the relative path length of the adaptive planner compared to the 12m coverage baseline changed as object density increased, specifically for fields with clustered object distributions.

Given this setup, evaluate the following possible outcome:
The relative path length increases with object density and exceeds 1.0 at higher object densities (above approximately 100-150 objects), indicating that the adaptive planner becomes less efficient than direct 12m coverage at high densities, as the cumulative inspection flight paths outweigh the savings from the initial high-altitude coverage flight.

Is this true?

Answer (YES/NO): NO